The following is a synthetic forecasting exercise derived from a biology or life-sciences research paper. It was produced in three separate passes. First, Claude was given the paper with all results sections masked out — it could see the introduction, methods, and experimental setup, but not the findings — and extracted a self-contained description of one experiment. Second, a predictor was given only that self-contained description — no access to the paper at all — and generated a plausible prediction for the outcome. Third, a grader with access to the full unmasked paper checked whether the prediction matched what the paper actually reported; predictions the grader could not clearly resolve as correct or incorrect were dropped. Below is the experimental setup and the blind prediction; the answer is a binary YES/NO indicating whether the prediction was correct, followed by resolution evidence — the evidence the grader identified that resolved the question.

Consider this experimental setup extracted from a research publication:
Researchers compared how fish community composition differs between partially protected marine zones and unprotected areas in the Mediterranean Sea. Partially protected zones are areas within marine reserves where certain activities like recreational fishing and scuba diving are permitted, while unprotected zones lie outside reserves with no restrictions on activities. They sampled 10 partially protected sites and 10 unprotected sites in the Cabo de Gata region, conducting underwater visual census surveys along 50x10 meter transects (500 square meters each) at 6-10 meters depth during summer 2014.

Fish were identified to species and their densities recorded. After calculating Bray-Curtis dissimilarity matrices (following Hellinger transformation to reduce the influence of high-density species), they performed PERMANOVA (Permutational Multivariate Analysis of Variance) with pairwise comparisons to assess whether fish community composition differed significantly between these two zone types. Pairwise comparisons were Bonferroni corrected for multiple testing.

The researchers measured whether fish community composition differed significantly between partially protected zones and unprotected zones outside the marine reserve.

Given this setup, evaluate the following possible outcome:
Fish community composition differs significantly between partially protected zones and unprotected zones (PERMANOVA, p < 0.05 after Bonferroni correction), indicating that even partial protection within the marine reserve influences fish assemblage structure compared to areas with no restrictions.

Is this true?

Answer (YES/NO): YES